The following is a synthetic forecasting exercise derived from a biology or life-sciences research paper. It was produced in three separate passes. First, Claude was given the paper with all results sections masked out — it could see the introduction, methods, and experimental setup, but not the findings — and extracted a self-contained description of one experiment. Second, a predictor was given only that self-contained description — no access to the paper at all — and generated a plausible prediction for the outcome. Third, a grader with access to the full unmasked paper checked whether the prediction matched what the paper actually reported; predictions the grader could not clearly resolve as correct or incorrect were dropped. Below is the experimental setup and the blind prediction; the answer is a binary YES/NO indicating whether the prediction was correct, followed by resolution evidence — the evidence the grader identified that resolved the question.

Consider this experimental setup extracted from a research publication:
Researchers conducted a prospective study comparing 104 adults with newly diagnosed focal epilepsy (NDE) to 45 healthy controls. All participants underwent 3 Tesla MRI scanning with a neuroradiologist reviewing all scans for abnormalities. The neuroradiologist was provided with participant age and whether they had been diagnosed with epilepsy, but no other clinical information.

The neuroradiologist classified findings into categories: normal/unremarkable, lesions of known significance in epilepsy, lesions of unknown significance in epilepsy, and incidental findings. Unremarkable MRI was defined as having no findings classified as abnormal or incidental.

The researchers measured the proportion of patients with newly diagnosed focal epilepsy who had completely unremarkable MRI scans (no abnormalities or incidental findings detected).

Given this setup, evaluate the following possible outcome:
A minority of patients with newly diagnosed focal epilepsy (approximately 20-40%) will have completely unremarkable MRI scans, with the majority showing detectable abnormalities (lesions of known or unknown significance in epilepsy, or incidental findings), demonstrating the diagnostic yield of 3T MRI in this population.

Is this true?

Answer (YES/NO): YES